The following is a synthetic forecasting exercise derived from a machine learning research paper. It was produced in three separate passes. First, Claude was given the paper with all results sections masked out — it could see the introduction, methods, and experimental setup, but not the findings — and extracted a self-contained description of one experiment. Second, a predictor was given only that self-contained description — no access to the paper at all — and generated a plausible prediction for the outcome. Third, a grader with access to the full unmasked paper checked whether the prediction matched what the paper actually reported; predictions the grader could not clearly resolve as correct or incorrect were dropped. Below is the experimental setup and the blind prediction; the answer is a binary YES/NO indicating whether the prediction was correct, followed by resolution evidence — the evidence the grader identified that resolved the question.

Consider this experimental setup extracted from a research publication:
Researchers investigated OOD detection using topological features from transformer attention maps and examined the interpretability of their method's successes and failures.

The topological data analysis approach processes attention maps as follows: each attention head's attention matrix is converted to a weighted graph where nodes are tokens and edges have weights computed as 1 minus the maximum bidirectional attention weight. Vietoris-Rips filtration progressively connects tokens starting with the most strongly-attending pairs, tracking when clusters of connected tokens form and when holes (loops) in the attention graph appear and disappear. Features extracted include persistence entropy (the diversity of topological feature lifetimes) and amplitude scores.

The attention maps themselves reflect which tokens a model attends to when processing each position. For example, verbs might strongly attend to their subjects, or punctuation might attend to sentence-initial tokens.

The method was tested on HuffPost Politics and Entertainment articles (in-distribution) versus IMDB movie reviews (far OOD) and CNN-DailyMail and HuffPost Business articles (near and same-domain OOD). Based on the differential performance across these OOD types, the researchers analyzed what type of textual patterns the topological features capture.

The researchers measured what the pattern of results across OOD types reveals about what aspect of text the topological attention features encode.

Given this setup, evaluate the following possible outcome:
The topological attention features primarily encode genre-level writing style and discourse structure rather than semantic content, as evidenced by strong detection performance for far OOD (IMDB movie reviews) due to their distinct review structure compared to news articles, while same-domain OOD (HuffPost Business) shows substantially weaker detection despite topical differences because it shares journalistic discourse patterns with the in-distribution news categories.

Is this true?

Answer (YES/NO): YES